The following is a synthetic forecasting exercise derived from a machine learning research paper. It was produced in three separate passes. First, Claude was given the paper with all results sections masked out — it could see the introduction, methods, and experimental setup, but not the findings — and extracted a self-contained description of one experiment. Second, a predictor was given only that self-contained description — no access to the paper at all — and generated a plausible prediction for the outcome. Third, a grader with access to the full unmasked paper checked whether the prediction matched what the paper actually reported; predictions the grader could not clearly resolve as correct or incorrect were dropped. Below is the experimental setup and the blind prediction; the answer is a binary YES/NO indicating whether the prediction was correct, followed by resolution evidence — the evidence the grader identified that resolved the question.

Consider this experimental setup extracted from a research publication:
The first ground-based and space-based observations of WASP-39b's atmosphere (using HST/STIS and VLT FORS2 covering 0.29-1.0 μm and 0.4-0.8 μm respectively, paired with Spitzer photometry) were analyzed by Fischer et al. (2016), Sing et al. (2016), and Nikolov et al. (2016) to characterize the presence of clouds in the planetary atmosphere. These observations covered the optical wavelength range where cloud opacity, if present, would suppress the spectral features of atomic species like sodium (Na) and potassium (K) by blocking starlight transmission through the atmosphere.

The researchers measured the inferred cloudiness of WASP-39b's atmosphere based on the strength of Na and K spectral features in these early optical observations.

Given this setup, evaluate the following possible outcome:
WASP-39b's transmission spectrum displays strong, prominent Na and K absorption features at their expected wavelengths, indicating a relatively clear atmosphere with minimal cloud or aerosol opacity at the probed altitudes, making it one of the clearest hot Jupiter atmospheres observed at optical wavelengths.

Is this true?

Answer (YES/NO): YES